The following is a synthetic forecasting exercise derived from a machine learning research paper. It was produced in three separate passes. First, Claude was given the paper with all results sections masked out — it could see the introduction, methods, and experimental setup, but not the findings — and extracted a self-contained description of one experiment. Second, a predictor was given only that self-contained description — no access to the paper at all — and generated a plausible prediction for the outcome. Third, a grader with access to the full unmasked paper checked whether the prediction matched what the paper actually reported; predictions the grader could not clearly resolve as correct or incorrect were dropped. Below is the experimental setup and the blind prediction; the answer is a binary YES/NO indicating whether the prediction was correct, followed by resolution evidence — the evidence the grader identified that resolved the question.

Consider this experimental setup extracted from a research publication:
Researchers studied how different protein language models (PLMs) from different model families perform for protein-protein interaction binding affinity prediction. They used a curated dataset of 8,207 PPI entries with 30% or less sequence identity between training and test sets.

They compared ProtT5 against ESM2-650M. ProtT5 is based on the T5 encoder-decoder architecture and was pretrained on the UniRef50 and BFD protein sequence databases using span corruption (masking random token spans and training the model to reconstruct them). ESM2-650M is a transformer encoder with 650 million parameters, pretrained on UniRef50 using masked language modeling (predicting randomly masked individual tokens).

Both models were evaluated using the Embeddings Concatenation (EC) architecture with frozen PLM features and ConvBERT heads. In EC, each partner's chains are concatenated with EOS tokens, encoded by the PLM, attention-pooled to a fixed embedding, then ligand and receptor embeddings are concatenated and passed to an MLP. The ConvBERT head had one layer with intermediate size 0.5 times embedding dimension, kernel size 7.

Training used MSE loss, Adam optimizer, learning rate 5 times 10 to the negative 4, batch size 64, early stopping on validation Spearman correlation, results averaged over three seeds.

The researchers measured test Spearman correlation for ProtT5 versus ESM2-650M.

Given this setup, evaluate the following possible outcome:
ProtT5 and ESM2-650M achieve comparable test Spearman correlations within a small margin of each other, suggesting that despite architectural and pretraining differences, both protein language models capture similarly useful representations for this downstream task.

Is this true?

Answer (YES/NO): YES